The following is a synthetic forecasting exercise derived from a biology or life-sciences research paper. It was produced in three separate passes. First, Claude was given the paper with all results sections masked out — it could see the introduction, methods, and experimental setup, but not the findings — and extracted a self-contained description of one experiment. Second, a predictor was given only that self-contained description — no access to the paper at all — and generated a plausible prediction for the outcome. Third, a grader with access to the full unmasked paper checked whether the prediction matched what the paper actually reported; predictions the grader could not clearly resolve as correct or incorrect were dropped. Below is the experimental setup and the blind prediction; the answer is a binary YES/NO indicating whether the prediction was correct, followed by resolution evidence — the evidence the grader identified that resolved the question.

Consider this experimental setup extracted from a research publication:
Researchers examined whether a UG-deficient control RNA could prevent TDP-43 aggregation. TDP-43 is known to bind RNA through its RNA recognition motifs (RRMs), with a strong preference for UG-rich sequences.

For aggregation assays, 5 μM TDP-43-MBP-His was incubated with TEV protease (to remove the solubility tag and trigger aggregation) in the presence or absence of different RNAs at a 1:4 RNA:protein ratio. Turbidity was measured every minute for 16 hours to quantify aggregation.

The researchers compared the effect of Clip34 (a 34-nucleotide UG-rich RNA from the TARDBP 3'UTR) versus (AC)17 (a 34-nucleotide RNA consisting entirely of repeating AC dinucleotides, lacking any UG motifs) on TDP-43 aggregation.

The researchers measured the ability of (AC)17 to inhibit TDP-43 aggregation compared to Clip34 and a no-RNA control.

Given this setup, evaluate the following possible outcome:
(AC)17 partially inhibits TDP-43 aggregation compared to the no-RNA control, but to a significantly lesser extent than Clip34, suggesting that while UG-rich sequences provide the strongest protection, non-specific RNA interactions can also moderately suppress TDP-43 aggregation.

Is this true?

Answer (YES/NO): NO